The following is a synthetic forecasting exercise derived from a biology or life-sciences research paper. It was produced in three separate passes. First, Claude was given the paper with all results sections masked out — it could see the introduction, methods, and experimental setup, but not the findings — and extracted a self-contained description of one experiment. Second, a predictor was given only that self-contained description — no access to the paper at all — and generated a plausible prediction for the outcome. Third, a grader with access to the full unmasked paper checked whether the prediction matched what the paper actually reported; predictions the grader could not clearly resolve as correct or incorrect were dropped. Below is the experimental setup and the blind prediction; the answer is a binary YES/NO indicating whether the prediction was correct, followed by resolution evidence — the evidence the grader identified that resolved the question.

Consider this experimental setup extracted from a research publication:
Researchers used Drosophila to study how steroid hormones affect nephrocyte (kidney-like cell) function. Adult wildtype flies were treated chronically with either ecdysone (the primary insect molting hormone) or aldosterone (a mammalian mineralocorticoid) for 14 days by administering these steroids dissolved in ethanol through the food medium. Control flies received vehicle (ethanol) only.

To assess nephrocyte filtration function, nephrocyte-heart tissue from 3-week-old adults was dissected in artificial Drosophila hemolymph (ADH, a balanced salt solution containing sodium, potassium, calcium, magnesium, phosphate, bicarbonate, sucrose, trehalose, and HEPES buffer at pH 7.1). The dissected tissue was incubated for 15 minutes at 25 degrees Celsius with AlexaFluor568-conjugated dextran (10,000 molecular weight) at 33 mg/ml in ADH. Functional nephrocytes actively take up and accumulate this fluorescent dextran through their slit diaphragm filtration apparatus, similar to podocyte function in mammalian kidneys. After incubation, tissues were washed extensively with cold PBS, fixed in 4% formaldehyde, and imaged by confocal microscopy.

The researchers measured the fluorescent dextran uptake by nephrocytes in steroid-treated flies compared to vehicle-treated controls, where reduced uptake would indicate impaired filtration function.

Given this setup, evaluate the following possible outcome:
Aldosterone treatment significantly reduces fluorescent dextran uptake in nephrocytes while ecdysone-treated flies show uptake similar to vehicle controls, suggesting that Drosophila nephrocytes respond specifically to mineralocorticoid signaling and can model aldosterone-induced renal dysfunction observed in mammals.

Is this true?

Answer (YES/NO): NO